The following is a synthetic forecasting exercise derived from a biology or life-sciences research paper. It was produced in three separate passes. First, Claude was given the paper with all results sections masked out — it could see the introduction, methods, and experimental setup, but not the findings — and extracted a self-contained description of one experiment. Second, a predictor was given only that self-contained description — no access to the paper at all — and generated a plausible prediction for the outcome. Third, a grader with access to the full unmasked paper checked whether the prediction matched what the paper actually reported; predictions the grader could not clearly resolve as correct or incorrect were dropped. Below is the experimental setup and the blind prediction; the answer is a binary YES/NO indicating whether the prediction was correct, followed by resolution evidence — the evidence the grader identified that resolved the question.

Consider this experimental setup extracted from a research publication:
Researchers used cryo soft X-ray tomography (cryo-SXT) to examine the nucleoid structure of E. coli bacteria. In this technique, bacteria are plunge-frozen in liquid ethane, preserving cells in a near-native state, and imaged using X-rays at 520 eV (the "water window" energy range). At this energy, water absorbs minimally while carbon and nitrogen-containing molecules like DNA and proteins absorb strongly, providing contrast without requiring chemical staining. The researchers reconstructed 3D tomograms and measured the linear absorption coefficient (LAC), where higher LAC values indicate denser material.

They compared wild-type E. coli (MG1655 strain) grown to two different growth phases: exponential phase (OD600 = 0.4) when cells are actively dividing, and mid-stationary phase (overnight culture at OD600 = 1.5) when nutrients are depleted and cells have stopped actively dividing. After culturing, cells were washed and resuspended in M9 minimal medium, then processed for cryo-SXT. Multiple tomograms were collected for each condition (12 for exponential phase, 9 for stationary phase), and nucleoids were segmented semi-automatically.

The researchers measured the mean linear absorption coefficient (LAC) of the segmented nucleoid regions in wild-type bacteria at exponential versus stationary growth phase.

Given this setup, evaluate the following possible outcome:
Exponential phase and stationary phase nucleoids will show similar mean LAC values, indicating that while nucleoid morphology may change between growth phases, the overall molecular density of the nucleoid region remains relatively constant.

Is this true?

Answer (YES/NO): NO